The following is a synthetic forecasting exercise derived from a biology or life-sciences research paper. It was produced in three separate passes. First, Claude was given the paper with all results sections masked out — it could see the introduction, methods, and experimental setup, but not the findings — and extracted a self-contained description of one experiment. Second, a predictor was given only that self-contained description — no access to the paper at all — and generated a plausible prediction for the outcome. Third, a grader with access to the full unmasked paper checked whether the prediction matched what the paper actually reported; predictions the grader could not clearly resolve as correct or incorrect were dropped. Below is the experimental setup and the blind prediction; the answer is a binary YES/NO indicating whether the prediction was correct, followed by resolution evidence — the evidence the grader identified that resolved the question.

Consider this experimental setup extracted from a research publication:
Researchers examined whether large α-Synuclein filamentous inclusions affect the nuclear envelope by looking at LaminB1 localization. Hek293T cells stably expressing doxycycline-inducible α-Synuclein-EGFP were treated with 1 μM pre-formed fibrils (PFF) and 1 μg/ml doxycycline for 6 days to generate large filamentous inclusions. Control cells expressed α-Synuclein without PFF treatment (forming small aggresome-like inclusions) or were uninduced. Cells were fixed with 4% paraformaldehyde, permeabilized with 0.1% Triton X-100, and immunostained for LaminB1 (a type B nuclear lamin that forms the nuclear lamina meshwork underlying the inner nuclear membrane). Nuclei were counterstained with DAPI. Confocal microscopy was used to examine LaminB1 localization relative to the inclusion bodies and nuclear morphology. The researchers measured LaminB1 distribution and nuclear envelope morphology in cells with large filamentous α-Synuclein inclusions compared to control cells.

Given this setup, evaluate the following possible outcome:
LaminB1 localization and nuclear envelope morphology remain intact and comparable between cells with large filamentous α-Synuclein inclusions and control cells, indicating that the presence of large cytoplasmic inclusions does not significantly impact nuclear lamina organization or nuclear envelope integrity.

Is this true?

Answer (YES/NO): NO